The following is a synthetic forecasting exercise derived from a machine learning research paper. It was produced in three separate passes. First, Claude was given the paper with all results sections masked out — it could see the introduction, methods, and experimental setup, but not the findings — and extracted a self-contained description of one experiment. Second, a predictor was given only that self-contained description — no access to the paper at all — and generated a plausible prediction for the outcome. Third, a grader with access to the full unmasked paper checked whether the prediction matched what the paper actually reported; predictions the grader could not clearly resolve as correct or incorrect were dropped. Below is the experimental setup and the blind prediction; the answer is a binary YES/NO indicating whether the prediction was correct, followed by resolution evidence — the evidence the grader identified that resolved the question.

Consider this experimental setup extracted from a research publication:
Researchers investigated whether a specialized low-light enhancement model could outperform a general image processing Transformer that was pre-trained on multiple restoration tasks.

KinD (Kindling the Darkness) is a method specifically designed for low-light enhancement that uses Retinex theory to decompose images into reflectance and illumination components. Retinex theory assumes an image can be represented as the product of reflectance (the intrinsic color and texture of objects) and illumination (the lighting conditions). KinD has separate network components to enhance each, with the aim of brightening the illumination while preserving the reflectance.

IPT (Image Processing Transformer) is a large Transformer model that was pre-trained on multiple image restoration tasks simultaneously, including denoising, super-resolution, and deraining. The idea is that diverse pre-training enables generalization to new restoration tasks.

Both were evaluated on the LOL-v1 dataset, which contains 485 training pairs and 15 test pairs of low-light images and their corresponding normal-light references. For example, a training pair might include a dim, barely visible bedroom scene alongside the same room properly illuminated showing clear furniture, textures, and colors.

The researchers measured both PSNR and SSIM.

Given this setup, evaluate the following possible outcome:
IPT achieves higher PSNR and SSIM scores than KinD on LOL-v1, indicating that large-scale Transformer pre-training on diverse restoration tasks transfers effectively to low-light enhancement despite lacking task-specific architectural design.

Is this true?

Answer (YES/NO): NO